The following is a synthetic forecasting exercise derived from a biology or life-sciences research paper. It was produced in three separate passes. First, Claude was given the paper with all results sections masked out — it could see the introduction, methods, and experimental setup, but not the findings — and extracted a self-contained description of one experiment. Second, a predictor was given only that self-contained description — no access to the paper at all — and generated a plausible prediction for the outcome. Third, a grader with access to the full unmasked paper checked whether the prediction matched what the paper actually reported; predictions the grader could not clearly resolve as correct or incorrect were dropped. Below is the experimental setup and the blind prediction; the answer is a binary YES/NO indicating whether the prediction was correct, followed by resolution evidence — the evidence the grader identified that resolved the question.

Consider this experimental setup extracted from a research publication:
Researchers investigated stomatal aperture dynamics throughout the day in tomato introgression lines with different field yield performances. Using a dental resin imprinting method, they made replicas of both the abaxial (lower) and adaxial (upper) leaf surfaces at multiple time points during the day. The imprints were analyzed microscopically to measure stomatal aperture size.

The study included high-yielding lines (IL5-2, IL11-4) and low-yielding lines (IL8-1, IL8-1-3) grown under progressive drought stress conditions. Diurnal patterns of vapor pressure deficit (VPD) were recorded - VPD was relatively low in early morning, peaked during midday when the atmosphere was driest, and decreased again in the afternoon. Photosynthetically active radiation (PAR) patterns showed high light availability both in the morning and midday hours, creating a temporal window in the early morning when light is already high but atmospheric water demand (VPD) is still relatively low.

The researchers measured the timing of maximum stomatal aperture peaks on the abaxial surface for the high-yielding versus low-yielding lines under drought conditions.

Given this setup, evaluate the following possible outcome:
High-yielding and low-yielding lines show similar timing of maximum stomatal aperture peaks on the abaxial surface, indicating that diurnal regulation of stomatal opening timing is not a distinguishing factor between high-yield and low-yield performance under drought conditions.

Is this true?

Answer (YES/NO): NO